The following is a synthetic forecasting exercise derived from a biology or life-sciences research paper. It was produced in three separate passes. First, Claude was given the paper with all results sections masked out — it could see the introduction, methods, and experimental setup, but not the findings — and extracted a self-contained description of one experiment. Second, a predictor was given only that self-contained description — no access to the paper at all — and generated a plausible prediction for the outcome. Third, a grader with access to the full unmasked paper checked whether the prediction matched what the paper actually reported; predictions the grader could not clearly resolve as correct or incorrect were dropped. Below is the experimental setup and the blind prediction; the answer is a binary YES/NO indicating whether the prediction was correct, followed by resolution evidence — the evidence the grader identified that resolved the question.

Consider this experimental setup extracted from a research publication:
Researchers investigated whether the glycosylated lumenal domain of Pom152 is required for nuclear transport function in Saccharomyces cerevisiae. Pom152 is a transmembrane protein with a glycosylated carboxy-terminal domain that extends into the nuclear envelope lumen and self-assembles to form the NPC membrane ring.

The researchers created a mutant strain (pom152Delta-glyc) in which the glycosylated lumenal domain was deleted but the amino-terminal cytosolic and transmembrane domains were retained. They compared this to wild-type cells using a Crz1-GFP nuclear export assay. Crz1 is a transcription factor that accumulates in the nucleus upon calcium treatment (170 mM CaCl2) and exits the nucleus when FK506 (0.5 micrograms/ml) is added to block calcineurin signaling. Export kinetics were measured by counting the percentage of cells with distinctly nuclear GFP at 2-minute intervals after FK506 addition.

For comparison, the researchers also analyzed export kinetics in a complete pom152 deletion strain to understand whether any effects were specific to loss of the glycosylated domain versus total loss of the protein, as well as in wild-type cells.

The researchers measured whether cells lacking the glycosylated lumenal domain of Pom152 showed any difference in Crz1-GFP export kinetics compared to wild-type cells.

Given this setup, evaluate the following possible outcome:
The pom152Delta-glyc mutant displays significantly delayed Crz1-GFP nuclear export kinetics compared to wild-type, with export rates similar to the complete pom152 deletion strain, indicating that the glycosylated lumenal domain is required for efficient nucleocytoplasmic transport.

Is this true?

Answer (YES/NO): NO